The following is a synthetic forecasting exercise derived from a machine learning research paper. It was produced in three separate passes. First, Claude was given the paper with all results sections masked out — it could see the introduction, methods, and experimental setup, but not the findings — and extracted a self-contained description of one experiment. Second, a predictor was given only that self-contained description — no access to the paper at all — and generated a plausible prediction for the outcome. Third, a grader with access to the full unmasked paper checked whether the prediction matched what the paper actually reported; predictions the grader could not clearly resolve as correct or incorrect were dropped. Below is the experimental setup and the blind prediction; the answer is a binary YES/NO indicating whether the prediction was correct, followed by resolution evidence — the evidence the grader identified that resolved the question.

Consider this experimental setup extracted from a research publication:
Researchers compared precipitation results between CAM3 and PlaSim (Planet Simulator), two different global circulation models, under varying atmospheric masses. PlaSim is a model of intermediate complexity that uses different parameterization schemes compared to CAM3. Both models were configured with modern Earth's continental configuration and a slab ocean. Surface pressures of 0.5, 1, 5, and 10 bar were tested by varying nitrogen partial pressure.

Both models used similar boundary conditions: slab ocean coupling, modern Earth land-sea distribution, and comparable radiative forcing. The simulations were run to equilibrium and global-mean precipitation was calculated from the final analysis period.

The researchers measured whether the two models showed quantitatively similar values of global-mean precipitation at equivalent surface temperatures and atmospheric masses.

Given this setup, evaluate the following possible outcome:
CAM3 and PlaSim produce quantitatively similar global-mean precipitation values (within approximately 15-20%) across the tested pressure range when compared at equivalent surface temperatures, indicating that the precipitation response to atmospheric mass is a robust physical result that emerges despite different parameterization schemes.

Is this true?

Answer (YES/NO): NO